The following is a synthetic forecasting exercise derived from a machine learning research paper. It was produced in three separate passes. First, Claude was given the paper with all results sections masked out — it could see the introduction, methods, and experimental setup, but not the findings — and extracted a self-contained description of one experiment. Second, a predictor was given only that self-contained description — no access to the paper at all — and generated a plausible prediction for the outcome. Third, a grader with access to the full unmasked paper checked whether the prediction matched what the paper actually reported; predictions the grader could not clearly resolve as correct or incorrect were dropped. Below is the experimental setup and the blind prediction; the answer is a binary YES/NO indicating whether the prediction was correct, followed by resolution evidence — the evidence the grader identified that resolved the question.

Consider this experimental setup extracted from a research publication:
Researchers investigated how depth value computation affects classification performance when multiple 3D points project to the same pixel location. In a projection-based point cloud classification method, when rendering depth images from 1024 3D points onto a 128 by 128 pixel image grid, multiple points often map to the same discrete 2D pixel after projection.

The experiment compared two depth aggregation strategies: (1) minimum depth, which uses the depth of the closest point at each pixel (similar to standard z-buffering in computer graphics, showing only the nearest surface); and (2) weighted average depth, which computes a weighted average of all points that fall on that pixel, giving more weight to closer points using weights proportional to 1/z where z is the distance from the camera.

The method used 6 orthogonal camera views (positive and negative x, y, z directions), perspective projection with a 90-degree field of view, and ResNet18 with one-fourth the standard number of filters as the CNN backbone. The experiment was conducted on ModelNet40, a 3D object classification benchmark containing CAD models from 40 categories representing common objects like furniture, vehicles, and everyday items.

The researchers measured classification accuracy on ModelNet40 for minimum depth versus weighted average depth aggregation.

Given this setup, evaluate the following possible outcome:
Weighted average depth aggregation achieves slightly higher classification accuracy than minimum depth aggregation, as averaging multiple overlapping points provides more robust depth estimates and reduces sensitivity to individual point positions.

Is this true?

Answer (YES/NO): YES